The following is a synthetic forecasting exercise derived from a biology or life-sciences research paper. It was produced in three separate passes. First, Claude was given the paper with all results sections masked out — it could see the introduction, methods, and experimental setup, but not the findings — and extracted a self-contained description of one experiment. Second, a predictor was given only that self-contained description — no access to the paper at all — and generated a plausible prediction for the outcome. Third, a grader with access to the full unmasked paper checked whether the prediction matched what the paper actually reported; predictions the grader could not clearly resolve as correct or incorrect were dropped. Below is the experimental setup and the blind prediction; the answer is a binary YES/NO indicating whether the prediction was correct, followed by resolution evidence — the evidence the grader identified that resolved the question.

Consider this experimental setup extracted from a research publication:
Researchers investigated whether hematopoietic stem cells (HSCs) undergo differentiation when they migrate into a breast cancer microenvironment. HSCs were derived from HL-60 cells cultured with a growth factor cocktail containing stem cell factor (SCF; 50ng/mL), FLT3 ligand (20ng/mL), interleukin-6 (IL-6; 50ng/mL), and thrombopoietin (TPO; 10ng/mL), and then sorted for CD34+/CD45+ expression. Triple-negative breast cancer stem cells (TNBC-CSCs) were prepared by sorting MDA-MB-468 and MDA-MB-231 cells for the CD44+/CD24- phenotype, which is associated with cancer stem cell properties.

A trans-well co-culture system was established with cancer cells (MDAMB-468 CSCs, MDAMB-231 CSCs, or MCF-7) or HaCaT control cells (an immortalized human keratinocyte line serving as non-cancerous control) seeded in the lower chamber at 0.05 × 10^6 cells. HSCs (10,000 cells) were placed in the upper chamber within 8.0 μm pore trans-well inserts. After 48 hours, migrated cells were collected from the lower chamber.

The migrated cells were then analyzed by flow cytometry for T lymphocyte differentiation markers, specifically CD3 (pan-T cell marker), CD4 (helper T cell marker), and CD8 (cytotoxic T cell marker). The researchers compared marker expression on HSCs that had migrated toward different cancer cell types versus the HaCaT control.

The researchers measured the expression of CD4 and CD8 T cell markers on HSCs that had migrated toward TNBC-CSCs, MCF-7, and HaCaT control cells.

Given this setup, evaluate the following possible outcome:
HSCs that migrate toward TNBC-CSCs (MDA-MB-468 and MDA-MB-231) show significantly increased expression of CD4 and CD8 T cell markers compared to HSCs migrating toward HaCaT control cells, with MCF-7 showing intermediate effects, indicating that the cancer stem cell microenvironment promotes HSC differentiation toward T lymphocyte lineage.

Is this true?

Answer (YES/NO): YES